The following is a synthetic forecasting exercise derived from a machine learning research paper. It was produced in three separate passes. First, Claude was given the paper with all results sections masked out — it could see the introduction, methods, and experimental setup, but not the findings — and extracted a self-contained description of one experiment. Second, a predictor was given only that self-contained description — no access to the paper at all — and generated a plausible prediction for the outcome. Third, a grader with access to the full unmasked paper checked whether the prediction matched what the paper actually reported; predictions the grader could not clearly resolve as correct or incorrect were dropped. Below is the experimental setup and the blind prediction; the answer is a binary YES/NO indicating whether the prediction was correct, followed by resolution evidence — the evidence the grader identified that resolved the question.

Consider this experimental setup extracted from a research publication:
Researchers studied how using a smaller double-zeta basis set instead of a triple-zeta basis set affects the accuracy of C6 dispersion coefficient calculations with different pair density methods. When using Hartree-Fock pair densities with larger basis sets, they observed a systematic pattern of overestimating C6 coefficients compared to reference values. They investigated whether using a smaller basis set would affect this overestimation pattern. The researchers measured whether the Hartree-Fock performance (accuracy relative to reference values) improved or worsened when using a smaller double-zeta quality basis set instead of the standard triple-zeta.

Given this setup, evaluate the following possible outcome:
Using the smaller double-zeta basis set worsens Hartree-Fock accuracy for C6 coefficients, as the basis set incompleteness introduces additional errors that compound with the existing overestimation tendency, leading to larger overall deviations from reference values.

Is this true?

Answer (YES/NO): NO